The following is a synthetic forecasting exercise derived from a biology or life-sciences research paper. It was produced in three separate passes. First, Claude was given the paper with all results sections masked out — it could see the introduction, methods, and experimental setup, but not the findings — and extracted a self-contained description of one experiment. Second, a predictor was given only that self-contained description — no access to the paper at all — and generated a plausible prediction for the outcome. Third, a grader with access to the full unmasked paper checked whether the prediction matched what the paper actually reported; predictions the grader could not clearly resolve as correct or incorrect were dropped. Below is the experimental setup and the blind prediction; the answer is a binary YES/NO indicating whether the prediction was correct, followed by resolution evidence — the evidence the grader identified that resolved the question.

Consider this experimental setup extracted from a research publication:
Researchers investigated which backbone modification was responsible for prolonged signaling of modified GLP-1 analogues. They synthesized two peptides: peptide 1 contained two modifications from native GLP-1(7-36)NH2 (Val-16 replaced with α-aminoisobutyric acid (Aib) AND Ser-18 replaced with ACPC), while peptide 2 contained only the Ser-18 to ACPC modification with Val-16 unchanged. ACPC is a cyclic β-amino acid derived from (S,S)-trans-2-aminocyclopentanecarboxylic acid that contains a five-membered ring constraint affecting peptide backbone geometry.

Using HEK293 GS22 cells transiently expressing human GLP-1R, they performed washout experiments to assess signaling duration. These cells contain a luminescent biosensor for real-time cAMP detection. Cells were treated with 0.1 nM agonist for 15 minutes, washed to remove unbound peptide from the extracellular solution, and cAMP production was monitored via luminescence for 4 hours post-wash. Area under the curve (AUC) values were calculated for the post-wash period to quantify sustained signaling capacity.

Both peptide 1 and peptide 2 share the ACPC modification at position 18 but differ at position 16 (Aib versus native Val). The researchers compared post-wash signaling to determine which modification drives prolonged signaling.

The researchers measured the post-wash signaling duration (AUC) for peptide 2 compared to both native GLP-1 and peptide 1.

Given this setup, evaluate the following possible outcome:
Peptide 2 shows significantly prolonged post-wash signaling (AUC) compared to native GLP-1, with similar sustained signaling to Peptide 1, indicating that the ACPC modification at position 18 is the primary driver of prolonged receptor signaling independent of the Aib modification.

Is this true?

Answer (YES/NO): YES